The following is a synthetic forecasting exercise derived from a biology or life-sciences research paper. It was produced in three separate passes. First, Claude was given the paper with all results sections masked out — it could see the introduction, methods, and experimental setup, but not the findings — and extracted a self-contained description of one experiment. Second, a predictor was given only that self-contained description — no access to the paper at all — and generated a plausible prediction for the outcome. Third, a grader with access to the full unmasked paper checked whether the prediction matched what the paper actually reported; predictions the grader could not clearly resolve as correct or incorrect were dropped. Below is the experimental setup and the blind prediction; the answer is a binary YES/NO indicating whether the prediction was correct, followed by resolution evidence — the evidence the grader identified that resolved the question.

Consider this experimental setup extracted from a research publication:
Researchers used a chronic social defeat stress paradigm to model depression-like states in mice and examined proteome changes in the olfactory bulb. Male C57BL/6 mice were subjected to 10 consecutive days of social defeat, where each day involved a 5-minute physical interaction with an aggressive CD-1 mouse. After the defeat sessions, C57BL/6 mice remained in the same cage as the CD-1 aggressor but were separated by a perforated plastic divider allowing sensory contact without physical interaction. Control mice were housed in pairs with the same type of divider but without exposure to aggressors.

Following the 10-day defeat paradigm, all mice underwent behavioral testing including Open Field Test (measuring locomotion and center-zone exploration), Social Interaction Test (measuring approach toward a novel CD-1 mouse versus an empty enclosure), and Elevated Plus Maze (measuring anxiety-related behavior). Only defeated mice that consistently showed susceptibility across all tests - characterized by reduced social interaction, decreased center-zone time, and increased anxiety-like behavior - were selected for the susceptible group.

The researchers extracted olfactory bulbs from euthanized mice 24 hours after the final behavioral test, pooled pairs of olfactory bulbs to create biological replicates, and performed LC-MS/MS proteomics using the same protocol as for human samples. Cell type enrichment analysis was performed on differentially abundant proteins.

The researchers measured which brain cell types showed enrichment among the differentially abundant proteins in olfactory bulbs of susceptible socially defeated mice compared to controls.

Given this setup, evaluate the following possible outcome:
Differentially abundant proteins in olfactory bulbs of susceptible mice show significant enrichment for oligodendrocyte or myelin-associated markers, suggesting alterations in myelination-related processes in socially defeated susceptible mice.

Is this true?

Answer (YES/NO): YES